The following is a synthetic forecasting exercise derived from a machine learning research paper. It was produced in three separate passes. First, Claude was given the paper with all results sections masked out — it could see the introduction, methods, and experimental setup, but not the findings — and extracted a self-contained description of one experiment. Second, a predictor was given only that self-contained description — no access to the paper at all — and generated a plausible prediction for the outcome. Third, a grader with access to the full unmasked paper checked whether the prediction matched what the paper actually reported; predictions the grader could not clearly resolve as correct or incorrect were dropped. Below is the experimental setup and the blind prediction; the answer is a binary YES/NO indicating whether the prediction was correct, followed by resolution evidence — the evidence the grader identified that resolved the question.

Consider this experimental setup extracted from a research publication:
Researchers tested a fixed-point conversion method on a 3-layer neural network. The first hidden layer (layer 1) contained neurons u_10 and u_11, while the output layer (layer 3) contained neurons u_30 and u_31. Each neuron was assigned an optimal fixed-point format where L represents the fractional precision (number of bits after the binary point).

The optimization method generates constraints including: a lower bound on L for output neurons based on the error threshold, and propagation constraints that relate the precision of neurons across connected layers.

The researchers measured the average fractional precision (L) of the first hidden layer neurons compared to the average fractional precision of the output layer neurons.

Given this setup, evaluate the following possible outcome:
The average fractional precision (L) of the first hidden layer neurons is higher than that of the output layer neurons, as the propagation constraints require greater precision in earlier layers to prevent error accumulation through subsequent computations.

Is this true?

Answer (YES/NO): NO